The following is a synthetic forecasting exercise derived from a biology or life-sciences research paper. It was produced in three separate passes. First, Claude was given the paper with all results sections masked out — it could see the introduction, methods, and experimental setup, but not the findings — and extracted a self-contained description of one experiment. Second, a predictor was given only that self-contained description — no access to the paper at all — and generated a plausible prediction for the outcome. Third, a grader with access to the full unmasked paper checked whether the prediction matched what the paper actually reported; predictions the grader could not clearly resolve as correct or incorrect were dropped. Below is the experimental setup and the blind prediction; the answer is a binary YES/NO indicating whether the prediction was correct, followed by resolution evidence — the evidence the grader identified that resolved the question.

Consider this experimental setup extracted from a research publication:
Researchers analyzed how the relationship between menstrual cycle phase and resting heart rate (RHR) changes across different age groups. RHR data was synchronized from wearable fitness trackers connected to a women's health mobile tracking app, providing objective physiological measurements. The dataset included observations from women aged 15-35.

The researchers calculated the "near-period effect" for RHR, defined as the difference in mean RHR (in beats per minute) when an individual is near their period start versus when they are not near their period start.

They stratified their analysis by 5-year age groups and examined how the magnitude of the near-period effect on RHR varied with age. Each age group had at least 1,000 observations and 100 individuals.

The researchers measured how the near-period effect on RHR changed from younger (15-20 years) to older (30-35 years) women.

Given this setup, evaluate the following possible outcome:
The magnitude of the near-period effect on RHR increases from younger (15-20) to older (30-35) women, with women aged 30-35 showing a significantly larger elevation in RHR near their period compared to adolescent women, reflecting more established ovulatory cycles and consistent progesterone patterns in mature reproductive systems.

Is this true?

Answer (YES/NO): NO